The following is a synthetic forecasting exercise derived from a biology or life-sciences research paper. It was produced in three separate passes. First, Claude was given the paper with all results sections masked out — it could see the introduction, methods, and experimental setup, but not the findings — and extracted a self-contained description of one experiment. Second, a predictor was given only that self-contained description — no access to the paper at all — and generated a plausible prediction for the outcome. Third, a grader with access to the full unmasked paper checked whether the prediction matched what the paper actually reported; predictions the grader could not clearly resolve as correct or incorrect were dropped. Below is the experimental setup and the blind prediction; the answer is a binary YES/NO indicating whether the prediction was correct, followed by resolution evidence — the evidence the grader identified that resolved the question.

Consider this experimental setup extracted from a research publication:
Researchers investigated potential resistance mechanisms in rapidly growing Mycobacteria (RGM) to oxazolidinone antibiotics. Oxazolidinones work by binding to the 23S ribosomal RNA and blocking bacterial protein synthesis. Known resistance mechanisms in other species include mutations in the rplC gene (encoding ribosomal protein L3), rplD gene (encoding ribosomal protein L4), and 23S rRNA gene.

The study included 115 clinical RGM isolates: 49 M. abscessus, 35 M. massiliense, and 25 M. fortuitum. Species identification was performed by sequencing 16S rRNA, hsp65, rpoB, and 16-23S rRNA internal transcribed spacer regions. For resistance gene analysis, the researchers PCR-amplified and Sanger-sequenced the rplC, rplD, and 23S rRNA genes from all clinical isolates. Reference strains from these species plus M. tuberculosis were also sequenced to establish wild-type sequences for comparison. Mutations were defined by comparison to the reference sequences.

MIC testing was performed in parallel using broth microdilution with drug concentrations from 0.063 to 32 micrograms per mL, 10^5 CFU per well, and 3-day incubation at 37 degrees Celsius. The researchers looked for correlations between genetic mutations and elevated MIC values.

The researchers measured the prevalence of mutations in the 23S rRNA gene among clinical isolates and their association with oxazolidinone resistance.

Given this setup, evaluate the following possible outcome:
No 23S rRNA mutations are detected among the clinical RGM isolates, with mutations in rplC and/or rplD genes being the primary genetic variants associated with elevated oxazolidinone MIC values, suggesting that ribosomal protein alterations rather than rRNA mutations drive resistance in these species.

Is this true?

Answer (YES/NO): NO